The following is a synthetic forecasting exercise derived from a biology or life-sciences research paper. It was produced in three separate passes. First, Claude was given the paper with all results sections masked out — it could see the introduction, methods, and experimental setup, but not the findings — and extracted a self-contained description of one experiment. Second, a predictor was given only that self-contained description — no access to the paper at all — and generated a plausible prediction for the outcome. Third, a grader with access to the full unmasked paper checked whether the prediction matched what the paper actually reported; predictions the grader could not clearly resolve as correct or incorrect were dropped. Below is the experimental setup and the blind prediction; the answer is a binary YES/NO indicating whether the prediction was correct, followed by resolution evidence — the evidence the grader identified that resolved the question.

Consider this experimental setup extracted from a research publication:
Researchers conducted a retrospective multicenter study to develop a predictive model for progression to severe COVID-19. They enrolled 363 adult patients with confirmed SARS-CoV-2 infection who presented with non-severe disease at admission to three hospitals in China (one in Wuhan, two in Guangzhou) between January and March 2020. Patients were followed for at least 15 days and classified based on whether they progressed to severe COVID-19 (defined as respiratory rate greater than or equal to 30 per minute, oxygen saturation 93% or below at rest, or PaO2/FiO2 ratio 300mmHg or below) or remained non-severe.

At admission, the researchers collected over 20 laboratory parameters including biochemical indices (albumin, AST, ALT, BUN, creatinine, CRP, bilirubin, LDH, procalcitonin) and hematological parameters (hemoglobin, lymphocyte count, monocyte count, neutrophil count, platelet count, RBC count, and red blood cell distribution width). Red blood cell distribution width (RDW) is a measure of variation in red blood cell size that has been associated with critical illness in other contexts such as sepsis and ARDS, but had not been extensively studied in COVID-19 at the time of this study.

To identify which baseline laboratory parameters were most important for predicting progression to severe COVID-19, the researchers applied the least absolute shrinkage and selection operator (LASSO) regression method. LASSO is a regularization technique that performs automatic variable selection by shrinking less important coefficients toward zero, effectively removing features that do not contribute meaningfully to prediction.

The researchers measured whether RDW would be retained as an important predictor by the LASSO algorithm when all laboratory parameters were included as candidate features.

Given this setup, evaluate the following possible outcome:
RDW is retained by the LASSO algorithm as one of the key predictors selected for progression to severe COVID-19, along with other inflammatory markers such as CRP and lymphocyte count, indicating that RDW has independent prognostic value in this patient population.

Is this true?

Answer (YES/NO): NO